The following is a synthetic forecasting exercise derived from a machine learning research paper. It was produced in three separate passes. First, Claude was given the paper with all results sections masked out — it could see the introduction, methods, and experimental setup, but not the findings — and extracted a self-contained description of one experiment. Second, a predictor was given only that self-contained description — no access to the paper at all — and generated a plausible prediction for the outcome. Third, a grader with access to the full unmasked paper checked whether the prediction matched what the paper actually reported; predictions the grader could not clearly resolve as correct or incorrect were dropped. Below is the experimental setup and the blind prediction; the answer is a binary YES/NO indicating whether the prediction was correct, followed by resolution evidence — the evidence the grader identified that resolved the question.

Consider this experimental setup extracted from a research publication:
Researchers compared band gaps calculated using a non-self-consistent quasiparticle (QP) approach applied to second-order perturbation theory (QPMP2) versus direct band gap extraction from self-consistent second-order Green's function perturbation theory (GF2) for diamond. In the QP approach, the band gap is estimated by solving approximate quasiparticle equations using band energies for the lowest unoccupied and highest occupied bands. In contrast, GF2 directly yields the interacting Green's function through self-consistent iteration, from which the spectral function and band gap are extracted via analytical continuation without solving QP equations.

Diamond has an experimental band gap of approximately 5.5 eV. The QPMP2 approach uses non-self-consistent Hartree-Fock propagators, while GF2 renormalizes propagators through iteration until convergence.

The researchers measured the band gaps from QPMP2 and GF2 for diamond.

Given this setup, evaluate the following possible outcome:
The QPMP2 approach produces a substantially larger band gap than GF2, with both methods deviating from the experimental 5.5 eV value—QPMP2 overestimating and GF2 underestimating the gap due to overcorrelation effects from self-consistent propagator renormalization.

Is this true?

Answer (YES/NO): NO